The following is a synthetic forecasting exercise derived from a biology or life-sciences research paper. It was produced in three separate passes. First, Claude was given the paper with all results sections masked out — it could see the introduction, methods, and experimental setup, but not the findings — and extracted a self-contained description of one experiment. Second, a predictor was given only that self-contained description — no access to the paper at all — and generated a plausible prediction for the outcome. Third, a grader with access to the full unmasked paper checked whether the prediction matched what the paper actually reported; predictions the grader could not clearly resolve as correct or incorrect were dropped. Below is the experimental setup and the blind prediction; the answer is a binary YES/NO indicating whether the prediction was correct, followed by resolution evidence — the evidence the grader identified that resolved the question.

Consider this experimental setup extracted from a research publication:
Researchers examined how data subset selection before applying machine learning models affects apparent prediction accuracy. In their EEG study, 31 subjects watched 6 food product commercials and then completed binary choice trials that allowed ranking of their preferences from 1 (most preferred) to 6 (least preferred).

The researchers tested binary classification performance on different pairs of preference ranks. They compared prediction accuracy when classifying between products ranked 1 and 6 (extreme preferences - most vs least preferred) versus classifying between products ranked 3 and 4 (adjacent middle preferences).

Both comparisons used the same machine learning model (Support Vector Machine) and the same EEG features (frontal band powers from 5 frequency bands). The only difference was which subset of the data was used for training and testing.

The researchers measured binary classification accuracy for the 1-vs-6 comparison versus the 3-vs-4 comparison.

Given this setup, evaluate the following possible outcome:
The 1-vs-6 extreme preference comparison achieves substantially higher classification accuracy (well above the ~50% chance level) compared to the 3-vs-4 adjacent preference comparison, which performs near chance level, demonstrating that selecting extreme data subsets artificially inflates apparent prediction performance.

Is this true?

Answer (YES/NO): NO